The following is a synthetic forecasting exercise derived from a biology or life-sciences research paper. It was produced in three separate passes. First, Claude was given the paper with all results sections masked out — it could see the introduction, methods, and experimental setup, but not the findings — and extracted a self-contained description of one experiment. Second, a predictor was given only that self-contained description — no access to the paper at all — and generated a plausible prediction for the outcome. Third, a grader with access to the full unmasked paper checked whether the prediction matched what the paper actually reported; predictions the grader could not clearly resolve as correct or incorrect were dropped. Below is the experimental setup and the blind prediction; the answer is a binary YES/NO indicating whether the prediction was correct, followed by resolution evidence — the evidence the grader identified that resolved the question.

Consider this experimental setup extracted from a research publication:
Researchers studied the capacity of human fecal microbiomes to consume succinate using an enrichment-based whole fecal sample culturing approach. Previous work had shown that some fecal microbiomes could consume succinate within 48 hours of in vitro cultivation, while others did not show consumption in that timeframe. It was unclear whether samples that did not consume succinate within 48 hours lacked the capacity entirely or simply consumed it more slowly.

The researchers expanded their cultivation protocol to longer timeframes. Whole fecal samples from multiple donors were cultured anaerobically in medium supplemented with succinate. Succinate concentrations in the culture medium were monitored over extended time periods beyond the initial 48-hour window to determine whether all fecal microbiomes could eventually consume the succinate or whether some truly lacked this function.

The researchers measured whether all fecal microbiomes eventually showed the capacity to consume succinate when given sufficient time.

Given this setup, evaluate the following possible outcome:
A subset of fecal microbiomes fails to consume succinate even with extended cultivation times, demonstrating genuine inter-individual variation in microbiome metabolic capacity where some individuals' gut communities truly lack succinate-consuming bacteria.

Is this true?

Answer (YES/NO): NO